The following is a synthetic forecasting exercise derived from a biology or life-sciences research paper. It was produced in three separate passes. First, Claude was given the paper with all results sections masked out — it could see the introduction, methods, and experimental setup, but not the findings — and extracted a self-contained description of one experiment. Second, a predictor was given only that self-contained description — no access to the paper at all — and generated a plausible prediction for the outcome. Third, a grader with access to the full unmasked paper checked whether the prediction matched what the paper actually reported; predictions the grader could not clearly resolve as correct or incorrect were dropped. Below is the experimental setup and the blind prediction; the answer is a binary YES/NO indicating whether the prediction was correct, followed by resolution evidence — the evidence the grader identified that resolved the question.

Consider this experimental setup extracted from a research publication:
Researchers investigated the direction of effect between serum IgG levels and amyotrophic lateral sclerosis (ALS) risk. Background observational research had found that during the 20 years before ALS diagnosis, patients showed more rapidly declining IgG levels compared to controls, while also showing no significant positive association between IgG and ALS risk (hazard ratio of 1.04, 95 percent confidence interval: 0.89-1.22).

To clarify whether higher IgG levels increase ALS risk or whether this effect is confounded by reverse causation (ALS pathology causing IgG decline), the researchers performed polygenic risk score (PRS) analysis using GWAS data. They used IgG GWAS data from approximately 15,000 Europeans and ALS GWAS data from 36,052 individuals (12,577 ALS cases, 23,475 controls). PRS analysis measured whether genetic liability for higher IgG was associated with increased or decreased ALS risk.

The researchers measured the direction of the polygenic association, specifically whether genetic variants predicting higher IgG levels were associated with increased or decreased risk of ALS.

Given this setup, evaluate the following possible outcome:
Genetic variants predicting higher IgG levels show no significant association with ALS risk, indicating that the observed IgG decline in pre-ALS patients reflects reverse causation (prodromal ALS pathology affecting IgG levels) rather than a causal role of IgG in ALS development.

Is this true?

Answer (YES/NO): NO